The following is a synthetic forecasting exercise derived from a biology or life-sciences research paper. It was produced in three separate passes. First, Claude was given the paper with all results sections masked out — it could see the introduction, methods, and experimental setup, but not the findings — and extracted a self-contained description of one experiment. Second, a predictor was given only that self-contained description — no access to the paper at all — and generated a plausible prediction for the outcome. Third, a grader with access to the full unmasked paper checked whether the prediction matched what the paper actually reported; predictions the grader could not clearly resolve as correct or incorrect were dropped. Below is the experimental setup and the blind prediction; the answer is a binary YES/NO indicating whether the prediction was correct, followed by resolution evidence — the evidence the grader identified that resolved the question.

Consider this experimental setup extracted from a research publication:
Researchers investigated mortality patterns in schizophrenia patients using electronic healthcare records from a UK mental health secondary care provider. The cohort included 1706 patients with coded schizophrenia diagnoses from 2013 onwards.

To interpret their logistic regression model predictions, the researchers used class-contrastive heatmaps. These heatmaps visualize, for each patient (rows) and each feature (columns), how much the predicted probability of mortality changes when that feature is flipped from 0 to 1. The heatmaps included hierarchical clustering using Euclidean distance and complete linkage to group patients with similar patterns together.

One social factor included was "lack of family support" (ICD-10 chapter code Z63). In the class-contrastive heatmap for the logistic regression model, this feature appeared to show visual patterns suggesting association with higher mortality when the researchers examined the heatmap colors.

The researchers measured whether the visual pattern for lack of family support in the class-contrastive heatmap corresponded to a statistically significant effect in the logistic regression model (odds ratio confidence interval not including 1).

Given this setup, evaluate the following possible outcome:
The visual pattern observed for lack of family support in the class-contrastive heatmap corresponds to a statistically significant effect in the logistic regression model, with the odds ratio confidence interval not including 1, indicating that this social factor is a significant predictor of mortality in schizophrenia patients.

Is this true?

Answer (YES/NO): NO